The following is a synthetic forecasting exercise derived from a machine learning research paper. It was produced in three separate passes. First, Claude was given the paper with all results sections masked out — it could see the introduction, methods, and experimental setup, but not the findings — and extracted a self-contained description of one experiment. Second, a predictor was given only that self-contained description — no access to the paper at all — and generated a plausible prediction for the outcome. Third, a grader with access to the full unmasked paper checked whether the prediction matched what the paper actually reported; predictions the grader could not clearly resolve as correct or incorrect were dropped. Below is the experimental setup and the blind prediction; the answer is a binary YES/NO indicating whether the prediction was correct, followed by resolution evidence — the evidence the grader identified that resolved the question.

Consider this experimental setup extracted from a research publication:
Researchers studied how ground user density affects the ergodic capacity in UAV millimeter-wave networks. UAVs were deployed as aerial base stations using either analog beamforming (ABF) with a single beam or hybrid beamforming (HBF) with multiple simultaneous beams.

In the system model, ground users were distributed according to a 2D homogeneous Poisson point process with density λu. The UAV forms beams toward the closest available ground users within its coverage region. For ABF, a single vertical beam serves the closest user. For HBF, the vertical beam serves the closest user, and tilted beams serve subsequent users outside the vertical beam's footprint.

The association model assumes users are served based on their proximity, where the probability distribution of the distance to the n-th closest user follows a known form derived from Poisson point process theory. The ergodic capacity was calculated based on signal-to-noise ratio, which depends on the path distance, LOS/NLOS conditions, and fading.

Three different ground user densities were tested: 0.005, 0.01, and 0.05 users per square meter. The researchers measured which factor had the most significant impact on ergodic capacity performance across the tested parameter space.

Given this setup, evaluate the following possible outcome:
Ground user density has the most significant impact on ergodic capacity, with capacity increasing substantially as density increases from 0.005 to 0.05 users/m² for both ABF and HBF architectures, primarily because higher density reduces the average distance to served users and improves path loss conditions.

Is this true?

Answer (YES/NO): YES